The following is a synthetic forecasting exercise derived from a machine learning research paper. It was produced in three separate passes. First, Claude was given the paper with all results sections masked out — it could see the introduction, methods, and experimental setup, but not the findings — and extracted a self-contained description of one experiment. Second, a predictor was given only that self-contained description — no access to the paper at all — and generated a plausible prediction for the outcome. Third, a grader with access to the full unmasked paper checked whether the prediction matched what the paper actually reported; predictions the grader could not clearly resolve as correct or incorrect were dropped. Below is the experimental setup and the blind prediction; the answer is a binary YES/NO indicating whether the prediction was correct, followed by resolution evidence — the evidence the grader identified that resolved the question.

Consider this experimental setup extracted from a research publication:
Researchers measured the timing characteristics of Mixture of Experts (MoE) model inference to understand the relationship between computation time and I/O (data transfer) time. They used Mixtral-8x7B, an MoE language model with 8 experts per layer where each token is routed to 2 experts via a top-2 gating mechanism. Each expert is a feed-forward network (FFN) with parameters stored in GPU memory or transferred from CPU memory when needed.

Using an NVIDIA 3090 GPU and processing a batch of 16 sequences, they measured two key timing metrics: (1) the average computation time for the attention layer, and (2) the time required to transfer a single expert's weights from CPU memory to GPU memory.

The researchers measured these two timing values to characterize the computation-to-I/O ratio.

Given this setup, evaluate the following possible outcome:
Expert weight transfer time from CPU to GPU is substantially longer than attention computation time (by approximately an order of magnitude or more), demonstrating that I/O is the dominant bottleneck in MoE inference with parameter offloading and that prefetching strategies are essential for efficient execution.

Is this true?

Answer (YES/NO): YES